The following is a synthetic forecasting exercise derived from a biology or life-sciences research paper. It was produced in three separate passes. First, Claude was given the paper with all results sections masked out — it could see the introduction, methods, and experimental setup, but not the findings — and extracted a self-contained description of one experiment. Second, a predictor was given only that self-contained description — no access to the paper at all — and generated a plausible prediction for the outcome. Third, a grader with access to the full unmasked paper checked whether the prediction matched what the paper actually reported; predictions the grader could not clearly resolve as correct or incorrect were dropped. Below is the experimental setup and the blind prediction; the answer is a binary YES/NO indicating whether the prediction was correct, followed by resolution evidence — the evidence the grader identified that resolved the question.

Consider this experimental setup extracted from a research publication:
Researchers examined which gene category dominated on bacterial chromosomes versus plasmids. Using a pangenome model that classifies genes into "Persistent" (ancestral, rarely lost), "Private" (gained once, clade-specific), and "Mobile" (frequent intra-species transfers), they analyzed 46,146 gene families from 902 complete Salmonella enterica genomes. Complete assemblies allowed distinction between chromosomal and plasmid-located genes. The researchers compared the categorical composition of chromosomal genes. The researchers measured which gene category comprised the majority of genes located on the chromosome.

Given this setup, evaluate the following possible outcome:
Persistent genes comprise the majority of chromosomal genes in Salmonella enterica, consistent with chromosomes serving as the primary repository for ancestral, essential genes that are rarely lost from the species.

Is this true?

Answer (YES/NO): YES